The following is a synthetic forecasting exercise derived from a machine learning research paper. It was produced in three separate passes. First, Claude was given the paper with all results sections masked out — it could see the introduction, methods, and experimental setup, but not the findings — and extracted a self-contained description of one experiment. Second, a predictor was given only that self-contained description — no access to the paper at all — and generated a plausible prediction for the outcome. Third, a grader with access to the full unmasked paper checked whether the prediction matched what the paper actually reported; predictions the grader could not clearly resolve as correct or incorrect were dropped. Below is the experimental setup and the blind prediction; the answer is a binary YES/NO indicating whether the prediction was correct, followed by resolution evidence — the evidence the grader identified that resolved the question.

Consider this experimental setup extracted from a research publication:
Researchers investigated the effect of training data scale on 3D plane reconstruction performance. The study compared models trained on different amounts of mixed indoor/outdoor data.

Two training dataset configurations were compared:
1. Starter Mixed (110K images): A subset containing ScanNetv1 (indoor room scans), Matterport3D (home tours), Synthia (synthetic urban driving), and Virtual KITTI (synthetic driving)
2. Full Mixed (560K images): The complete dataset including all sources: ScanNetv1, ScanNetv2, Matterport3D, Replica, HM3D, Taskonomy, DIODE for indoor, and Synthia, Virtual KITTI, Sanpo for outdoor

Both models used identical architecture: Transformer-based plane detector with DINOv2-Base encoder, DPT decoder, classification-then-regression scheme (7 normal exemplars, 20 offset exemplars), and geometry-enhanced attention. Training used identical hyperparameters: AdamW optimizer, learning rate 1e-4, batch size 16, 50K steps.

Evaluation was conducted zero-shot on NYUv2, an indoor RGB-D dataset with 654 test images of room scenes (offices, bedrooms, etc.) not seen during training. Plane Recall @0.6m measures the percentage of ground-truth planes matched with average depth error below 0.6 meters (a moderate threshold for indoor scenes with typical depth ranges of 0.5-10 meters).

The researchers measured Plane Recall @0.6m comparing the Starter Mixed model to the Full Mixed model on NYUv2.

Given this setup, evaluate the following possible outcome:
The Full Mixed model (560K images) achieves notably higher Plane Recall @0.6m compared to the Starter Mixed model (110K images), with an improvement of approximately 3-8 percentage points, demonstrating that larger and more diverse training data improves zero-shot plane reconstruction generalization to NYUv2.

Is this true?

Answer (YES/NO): NO